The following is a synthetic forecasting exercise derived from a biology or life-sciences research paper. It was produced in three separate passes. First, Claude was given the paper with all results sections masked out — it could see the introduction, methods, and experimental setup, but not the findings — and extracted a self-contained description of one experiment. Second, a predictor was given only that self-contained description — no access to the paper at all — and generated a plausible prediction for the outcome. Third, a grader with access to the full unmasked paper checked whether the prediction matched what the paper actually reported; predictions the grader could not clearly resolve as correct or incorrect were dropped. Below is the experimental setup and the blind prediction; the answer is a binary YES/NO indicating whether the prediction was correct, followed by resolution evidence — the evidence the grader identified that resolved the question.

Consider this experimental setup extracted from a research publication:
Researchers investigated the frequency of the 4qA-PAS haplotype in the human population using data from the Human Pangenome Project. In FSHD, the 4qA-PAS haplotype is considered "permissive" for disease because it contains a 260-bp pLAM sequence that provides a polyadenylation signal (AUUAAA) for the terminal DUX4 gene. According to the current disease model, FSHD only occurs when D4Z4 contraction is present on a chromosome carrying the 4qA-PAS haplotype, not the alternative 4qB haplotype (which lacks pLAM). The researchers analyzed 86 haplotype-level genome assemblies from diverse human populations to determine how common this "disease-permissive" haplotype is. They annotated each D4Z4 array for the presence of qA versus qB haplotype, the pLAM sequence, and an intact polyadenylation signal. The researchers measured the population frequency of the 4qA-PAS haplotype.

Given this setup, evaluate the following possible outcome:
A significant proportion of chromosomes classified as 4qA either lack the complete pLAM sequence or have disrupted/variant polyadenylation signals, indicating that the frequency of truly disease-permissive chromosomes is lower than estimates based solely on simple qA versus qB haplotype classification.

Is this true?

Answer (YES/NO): NO